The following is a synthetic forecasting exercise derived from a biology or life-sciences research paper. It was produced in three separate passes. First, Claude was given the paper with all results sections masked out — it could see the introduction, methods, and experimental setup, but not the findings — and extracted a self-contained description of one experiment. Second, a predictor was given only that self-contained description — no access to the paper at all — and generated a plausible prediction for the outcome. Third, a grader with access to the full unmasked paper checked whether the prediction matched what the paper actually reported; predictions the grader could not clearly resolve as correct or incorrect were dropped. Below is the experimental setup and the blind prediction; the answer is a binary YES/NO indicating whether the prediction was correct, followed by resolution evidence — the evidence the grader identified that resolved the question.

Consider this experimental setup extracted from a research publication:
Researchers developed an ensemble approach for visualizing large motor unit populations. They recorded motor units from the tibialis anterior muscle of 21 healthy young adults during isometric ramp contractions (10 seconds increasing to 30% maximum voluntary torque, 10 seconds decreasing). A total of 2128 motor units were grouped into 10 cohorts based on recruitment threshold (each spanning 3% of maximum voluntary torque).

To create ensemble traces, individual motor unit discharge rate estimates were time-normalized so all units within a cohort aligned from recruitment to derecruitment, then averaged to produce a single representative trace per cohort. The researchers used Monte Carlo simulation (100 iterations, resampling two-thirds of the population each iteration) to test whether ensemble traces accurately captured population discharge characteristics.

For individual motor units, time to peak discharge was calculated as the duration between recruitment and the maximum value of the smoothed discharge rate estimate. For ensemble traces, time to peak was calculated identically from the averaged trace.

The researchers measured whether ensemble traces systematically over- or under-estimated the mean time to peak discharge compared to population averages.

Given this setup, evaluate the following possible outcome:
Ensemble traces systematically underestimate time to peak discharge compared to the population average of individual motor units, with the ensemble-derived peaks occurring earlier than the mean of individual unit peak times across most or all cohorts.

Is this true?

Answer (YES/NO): NO